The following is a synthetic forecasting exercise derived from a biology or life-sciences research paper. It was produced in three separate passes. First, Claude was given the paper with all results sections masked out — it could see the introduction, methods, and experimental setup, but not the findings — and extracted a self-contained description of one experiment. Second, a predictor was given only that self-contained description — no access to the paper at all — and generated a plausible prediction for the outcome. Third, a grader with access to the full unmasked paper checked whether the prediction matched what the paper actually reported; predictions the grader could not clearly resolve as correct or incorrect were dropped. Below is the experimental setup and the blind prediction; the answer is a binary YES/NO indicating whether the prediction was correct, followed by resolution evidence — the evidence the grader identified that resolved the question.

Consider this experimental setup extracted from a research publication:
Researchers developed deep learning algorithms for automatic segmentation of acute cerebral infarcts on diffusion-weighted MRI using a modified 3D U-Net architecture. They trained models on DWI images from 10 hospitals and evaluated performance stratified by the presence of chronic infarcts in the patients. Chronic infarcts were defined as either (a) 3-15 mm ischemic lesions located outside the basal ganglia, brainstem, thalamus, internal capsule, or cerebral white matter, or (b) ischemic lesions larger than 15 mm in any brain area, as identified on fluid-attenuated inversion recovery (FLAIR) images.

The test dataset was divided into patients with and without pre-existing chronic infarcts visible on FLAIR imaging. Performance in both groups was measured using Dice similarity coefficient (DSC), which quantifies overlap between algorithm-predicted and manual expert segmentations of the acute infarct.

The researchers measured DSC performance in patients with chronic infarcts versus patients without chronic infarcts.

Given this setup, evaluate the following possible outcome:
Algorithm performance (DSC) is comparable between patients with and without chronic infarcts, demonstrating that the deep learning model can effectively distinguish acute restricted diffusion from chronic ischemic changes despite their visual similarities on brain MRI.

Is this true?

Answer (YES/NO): YES